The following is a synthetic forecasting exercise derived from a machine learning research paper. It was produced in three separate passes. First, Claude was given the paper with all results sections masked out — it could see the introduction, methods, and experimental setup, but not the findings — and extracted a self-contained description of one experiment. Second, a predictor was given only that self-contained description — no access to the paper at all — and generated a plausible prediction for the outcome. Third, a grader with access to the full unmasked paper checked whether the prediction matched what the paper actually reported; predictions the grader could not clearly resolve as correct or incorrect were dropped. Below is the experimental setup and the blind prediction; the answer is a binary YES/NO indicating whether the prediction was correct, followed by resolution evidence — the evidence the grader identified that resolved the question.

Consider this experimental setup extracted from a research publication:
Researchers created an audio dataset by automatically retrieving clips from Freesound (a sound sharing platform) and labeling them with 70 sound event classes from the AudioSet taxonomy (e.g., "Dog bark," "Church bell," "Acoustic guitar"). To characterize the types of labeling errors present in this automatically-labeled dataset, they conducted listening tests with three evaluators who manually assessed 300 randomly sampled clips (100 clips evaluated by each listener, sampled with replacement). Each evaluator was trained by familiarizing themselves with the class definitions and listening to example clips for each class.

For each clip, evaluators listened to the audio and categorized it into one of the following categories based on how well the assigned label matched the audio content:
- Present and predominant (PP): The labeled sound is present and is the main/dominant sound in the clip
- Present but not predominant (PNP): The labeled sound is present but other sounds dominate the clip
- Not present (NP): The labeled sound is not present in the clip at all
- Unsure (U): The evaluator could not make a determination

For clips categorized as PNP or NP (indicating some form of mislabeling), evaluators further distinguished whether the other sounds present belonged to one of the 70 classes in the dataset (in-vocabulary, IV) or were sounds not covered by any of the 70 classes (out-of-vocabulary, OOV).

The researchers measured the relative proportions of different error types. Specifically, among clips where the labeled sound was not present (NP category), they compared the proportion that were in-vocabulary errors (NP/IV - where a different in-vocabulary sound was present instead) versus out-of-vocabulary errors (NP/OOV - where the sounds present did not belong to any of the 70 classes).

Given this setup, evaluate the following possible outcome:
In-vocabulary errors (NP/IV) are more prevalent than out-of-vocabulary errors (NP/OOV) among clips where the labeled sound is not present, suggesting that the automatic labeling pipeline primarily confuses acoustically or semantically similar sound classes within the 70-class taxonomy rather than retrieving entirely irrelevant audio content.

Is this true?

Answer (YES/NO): NO